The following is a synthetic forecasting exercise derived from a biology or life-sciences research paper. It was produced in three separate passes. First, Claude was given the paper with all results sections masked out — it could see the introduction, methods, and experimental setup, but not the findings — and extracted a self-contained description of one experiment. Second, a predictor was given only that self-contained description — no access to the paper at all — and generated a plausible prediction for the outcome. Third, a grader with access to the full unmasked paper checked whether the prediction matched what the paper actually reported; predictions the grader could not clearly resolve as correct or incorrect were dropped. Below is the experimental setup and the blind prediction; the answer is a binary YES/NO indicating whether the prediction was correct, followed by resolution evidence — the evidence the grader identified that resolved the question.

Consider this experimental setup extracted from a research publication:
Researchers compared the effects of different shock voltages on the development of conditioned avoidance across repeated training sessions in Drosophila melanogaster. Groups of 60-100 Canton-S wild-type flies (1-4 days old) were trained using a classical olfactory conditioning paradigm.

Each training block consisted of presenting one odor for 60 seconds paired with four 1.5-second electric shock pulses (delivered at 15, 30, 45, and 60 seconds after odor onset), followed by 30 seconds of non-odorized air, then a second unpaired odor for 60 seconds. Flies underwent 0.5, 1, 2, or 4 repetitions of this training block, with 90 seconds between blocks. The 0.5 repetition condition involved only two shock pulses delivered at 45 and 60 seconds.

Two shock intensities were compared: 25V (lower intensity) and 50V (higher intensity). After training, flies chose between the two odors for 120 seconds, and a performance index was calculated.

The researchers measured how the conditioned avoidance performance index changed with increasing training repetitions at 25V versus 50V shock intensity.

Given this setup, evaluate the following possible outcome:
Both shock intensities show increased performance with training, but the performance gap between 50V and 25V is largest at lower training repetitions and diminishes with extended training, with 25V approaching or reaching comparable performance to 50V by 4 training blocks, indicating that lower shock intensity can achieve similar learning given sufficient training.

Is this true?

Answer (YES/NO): NO